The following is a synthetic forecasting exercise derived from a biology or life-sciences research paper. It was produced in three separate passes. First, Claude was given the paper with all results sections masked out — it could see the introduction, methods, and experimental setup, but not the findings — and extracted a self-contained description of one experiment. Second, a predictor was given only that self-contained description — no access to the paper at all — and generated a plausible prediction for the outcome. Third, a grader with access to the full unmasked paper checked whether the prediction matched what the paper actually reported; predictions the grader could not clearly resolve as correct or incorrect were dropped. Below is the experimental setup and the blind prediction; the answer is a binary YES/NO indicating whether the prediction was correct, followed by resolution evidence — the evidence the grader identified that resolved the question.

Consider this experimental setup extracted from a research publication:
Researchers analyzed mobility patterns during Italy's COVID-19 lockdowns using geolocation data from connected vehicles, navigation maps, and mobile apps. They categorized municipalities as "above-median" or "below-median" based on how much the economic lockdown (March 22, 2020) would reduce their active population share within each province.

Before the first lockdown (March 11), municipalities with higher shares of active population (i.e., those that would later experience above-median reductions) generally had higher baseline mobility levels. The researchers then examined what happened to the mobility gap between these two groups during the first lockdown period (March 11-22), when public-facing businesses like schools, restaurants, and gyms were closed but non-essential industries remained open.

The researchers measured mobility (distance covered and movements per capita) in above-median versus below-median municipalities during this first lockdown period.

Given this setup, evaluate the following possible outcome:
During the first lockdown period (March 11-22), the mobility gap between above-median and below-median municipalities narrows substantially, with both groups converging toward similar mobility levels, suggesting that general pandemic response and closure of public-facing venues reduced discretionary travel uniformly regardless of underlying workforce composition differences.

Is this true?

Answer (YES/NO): NO